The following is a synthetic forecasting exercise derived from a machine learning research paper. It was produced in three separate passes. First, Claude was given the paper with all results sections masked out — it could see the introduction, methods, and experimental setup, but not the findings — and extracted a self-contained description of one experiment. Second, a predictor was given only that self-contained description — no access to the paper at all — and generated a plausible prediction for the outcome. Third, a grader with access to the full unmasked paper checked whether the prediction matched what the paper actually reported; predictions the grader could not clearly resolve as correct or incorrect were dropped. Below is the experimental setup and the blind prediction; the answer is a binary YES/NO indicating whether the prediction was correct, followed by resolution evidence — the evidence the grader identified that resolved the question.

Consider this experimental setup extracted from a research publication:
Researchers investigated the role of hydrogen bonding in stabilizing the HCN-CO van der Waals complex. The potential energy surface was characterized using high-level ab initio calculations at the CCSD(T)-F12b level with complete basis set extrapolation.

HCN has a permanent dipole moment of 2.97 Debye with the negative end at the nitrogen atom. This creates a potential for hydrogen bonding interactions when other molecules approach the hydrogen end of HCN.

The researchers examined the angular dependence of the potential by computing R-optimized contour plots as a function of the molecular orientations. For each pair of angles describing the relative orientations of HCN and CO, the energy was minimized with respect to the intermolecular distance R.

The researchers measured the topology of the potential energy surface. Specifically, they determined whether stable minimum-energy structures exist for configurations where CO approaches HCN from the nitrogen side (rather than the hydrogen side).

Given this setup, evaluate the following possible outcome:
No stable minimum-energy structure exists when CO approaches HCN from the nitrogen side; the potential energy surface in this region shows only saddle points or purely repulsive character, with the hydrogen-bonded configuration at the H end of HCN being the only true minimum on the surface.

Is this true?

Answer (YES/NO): NO